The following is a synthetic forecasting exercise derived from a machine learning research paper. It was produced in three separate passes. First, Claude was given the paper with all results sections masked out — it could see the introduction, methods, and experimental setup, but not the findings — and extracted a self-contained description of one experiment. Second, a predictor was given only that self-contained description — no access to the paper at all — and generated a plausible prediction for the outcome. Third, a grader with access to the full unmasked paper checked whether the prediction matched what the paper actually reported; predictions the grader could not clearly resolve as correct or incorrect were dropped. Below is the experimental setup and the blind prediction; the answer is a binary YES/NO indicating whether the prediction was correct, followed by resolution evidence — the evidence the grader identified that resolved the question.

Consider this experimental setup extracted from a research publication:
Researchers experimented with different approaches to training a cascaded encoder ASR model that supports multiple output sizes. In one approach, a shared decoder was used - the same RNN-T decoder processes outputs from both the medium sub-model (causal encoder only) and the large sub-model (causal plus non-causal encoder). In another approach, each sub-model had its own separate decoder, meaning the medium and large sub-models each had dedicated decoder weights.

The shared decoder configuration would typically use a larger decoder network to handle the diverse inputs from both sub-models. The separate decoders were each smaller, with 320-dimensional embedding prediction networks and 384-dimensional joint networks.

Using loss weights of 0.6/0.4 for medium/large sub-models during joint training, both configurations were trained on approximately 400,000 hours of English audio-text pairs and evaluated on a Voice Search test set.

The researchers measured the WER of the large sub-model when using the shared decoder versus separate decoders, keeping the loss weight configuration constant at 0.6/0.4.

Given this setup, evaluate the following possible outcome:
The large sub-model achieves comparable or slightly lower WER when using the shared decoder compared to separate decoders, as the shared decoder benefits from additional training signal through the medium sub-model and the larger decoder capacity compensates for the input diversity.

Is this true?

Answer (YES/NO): NO